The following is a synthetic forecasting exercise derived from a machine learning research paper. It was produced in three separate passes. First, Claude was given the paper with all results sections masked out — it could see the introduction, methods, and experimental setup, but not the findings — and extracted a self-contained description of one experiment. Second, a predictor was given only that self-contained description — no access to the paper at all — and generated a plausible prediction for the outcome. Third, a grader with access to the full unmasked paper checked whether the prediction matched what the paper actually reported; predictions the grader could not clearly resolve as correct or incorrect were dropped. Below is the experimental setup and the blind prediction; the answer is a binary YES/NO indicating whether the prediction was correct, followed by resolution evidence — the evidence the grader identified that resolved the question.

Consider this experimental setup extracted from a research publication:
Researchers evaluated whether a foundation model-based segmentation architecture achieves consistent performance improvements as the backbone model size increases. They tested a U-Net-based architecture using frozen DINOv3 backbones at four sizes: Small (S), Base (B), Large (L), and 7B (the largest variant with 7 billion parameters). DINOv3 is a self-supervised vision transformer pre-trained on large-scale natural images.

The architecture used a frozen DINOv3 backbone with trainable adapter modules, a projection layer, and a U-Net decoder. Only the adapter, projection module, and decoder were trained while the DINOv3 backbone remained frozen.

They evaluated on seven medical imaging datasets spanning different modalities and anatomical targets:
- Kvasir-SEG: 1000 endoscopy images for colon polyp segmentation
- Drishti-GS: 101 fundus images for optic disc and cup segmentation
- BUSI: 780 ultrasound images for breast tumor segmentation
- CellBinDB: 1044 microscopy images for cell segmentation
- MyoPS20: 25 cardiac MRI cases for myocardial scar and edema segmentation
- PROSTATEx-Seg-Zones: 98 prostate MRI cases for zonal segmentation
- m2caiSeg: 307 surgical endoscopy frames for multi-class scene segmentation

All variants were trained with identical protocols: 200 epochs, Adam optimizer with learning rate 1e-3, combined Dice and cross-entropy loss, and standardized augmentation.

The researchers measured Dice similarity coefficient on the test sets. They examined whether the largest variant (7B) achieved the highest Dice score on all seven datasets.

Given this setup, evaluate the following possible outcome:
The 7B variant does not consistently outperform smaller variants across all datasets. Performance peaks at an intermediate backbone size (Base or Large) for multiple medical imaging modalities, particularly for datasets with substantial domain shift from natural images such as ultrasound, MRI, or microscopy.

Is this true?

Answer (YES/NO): NO